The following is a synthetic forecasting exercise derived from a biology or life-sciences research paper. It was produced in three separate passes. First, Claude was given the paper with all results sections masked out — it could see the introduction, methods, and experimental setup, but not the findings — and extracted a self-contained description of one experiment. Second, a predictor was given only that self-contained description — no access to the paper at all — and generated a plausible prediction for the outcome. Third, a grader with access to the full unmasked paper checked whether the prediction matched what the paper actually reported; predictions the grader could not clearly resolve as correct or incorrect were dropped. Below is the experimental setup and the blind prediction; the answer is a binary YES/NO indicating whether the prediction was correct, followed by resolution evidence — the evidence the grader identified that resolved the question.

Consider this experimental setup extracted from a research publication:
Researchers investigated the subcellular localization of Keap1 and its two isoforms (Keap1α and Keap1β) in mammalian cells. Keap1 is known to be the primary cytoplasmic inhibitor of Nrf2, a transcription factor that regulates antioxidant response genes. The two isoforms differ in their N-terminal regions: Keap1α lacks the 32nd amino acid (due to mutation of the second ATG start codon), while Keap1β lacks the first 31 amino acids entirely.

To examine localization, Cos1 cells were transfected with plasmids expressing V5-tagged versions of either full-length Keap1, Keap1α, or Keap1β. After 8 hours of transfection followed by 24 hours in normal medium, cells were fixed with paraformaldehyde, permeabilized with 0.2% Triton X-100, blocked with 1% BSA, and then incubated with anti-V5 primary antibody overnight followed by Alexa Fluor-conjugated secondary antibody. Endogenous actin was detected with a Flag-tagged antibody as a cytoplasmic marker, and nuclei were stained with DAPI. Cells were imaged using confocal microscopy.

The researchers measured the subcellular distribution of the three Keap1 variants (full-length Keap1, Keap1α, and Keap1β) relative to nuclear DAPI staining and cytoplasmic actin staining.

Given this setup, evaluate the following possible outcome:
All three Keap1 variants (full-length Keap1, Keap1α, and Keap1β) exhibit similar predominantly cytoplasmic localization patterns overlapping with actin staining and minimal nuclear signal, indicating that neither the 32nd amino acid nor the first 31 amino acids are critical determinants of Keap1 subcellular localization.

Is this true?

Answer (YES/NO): YES